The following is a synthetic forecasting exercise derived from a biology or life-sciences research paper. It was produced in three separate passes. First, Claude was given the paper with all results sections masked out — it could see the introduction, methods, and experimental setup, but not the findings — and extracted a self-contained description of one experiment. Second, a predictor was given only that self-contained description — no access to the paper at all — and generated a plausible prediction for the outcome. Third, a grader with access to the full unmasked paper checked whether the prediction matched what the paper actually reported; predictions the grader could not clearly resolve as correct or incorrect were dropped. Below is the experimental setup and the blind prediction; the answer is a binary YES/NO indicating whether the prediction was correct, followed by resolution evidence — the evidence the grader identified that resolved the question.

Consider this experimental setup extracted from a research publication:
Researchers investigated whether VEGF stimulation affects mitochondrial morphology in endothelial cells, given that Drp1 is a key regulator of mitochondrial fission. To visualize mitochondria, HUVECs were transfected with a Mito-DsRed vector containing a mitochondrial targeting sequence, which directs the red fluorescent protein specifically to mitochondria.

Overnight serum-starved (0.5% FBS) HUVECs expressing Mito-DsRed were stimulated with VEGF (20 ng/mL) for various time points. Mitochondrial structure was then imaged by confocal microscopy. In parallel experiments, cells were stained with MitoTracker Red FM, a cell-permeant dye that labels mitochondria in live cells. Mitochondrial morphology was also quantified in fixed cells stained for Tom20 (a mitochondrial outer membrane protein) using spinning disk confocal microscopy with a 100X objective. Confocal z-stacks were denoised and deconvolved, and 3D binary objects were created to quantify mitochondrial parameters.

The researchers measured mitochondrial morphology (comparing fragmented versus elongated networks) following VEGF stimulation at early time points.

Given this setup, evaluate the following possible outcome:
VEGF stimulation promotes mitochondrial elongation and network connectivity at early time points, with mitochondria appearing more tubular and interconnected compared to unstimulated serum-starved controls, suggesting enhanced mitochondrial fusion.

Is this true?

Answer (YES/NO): NO